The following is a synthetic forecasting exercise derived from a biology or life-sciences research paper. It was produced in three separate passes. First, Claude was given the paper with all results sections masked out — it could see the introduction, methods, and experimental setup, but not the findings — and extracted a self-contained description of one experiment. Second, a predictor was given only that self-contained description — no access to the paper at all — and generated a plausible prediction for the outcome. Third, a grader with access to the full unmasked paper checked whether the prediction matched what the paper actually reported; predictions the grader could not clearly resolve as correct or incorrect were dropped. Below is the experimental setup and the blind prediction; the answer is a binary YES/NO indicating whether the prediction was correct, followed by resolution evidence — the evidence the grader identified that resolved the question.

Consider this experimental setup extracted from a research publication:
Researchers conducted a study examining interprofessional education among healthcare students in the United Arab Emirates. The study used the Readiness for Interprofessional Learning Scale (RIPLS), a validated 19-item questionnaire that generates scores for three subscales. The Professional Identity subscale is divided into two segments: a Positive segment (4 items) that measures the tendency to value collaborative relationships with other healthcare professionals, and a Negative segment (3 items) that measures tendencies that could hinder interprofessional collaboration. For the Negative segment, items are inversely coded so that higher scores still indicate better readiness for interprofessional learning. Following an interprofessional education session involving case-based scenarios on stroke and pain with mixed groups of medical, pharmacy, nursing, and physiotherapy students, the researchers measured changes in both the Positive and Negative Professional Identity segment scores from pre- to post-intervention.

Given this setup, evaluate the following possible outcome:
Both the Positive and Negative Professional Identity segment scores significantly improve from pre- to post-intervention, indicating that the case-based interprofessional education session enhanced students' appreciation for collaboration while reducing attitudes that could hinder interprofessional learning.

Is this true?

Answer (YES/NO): YES